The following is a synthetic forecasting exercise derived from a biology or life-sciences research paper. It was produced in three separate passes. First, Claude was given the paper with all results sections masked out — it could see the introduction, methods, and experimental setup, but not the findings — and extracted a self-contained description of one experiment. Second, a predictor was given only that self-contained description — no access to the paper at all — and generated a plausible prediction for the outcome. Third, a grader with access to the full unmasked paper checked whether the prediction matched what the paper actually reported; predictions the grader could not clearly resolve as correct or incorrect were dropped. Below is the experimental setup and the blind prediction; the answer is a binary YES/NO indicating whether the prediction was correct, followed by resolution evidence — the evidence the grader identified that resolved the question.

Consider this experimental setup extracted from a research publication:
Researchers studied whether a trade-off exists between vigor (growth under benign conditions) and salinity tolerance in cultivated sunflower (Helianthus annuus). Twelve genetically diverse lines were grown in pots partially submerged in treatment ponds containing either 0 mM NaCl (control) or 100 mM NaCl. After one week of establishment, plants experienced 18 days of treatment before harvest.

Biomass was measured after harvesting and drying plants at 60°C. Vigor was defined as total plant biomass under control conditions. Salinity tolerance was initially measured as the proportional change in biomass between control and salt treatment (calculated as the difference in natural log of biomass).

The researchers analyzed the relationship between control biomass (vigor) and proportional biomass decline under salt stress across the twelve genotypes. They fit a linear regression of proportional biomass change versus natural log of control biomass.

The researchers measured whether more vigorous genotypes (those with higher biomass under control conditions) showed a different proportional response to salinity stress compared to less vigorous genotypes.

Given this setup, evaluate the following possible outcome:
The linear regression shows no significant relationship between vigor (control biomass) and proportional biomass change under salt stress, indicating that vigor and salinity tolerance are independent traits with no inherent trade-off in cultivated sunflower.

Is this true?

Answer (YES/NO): NO